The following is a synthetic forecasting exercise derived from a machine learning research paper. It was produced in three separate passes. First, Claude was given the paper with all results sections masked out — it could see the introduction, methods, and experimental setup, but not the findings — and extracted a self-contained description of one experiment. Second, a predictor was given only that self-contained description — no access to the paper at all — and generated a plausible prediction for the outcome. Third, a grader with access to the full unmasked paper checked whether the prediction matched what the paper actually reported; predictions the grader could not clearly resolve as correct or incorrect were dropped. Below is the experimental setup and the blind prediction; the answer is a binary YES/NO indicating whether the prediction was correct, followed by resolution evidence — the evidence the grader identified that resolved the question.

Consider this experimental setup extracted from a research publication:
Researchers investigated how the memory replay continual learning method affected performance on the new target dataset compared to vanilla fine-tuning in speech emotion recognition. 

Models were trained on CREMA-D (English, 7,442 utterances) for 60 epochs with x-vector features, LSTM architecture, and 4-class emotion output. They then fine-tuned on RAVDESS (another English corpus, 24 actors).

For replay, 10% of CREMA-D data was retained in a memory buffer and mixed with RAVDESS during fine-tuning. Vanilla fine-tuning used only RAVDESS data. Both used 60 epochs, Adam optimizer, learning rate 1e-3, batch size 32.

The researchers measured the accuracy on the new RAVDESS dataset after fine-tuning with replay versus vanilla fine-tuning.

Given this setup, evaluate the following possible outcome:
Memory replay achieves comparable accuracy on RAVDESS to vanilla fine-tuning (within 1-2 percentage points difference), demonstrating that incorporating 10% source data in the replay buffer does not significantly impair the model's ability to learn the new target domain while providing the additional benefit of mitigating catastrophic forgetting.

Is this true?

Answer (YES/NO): NO